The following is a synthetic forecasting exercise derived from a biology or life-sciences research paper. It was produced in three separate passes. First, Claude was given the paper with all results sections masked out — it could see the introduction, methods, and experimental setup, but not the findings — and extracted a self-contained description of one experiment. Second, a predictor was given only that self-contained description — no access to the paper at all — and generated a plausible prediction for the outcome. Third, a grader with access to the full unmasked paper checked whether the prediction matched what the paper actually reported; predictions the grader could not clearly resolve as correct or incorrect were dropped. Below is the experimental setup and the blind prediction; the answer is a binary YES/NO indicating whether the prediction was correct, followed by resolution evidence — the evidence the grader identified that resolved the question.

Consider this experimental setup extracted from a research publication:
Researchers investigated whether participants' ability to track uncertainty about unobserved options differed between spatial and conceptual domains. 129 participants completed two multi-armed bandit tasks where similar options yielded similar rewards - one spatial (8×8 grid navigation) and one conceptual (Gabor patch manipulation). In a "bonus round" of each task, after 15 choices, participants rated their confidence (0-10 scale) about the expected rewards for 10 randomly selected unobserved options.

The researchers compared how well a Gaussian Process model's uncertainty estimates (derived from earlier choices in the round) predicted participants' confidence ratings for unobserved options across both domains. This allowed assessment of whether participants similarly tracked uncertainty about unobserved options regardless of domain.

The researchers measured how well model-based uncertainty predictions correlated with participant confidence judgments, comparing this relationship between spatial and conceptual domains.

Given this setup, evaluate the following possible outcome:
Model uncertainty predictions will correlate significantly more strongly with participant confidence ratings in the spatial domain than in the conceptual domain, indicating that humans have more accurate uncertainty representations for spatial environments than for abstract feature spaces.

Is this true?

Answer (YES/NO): NO